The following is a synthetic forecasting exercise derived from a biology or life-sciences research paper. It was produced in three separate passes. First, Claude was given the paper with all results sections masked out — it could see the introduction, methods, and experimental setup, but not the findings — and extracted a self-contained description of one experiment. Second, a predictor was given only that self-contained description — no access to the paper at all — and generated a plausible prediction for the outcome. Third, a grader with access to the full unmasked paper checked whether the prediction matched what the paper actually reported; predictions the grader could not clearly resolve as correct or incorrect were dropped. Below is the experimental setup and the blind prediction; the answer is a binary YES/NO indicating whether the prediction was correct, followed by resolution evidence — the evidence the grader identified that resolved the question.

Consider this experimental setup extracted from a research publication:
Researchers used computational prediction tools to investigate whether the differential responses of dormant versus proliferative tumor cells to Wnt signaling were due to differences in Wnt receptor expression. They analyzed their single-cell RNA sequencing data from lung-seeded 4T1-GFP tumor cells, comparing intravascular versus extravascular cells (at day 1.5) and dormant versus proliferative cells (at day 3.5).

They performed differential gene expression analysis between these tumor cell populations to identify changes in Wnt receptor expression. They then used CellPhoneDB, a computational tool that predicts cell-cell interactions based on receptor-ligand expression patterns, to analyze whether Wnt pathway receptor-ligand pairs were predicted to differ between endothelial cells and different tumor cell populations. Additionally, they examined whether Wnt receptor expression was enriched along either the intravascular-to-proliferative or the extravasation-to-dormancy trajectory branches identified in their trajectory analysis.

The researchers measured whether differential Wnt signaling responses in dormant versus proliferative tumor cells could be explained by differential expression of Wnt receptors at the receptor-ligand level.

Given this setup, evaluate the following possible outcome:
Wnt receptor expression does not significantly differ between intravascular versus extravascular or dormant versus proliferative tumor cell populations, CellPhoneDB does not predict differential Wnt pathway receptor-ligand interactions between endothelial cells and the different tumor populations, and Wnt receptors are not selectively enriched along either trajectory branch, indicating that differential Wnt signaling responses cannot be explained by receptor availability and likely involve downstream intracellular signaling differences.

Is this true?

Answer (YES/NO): NO